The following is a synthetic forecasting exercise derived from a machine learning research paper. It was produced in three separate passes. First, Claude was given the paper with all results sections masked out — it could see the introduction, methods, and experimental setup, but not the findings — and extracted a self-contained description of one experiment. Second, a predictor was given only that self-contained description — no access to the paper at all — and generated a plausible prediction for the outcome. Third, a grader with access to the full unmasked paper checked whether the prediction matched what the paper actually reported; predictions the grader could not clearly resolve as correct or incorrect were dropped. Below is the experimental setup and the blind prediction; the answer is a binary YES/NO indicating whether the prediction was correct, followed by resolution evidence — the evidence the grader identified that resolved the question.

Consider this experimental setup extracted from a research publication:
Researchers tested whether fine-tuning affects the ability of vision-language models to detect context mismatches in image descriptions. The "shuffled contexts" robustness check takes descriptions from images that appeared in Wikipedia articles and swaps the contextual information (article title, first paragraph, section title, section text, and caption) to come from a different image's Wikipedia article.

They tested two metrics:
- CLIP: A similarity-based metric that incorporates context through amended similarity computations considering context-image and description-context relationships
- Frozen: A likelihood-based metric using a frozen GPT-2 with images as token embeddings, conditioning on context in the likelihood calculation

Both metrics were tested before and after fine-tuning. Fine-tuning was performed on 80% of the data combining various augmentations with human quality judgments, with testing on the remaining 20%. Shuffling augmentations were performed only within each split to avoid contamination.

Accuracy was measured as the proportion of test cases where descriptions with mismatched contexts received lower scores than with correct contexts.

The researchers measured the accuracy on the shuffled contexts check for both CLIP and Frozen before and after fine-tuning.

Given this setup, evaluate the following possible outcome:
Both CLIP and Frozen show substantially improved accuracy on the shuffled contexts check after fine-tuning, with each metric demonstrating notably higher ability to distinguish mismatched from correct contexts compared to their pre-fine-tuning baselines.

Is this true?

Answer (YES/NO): NO